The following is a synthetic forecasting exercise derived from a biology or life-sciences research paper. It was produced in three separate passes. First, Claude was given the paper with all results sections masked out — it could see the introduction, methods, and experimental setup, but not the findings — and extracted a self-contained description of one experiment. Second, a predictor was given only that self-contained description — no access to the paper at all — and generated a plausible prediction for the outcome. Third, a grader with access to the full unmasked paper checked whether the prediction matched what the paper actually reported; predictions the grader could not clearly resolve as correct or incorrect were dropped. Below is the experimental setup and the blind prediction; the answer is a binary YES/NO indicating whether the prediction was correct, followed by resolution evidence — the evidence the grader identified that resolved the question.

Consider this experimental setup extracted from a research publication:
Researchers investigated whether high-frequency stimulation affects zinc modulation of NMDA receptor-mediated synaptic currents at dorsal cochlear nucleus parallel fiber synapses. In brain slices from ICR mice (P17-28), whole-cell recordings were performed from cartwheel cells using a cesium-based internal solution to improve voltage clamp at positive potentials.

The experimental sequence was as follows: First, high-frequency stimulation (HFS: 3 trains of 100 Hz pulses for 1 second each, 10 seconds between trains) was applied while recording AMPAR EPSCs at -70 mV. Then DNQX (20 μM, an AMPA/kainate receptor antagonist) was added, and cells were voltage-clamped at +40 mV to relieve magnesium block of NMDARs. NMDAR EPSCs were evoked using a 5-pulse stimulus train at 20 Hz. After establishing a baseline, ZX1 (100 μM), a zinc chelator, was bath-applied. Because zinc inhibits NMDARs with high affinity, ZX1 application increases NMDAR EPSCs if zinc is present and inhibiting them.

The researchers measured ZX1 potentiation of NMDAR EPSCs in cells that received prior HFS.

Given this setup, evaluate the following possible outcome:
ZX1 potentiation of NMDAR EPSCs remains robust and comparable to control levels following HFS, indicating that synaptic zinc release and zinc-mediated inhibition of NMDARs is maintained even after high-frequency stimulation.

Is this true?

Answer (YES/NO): NO